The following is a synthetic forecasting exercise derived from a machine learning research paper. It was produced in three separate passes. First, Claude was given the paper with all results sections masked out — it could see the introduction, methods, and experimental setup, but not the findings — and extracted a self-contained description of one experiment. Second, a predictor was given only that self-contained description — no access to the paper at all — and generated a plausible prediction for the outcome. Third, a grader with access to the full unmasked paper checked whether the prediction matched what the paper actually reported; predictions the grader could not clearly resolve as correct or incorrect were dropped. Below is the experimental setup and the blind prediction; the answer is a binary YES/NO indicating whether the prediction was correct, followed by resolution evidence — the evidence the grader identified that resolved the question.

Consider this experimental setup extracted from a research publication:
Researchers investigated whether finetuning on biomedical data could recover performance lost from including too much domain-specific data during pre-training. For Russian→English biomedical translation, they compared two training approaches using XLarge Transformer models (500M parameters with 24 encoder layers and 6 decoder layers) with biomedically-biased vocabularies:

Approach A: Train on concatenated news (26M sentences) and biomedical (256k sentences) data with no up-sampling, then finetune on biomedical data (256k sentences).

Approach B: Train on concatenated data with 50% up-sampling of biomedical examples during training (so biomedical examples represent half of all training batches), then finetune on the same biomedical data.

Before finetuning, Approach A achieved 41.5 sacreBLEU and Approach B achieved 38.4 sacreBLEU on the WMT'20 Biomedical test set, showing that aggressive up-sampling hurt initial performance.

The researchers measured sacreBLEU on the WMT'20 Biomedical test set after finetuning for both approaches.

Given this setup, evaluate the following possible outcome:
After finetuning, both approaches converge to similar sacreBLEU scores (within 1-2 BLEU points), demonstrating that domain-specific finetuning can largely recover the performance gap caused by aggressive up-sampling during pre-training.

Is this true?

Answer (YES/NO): NO